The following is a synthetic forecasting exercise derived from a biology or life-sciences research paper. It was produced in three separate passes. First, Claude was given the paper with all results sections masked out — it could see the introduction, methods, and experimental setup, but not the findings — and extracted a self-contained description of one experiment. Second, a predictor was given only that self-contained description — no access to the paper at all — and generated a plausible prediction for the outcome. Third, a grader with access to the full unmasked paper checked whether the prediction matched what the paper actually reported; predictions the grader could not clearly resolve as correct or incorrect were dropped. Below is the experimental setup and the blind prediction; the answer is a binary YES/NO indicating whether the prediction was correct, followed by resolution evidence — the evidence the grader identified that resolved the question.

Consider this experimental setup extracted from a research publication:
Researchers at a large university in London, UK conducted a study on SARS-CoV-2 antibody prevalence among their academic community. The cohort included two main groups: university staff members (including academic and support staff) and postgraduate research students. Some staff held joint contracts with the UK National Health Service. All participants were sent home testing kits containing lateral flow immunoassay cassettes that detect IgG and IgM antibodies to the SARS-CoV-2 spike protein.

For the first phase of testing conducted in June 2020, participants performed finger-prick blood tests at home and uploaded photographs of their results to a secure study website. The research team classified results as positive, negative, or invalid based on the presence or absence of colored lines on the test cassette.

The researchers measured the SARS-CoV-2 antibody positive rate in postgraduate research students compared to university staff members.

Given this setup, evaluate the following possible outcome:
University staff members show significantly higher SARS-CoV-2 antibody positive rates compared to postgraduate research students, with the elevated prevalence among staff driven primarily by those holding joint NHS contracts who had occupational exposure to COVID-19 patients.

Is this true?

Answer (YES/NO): NO